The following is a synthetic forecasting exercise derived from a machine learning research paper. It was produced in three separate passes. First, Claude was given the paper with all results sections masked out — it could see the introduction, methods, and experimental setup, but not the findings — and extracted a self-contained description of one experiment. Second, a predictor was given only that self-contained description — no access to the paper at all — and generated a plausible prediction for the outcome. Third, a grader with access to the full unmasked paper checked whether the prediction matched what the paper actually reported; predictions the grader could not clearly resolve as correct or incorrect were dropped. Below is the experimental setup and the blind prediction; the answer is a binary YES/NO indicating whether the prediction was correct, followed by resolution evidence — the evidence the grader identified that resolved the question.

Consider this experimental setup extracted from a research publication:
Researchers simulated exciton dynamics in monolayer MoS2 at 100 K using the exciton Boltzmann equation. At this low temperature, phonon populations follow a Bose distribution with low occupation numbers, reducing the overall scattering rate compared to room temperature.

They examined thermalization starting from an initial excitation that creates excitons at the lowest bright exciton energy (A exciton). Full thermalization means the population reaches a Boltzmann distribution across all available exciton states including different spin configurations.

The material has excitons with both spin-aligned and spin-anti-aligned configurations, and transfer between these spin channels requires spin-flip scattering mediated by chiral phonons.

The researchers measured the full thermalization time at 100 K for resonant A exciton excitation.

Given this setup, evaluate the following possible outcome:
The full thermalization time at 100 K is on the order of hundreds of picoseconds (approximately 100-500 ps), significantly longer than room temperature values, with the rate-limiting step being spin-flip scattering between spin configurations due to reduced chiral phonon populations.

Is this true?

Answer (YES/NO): NO